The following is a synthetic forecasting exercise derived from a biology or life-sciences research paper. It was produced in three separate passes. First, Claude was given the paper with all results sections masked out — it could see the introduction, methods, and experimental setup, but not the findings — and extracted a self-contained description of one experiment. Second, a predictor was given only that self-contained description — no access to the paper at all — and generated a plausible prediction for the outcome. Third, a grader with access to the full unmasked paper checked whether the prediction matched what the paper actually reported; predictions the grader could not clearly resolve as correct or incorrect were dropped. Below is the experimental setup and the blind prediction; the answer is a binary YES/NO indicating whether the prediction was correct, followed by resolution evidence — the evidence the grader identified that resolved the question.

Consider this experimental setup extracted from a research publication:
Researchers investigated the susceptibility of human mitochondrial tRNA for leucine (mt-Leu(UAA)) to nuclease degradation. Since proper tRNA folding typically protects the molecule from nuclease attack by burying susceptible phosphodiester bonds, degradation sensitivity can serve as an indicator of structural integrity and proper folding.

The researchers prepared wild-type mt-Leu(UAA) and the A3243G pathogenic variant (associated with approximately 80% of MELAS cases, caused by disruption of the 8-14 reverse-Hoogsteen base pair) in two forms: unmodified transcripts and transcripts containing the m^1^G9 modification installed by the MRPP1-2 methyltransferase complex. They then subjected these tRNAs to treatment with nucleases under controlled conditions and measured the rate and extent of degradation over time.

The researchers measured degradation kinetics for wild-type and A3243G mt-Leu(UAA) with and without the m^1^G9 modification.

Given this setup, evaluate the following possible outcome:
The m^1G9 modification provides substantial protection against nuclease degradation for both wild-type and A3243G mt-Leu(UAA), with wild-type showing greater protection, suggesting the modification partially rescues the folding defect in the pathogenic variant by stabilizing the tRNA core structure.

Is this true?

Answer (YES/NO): NO